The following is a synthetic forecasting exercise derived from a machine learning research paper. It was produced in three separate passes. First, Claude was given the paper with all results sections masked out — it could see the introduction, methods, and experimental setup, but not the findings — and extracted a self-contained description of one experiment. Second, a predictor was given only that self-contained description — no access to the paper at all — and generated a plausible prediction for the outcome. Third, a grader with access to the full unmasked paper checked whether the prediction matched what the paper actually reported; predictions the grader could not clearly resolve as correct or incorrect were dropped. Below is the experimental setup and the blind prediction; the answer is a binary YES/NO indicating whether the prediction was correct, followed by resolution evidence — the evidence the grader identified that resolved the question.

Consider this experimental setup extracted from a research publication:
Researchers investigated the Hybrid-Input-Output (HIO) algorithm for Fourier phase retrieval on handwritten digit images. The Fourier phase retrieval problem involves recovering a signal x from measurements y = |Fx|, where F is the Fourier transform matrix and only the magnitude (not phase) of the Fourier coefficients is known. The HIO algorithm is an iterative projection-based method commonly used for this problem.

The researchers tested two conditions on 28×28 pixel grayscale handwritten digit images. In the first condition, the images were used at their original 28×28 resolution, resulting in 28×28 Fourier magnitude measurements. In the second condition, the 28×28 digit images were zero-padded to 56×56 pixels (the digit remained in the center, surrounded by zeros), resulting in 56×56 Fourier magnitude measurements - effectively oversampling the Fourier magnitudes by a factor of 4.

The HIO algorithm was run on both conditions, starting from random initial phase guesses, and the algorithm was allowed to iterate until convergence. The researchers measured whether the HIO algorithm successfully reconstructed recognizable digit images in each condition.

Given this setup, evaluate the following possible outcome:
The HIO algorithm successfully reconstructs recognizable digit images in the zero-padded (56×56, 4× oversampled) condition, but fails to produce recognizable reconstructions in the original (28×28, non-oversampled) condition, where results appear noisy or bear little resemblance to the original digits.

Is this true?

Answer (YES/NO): YES